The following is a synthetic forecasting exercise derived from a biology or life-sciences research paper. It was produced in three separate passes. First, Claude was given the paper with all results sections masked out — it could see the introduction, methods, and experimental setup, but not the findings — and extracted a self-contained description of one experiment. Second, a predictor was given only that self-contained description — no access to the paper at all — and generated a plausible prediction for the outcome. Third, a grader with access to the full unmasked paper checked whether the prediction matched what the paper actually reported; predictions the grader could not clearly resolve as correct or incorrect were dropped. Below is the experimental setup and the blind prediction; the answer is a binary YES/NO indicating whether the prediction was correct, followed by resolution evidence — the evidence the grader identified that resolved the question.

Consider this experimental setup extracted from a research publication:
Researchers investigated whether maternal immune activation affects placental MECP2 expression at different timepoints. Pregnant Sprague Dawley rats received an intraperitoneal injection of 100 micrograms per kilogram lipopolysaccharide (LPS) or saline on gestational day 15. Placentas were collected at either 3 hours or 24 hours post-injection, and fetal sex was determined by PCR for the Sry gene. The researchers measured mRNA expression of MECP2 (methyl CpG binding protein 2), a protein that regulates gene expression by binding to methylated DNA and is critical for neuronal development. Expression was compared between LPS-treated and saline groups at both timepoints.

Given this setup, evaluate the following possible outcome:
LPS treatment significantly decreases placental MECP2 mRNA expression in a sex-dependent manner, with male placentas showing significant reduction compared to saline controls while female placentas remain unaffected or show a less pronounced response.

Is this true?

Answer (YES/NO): NO